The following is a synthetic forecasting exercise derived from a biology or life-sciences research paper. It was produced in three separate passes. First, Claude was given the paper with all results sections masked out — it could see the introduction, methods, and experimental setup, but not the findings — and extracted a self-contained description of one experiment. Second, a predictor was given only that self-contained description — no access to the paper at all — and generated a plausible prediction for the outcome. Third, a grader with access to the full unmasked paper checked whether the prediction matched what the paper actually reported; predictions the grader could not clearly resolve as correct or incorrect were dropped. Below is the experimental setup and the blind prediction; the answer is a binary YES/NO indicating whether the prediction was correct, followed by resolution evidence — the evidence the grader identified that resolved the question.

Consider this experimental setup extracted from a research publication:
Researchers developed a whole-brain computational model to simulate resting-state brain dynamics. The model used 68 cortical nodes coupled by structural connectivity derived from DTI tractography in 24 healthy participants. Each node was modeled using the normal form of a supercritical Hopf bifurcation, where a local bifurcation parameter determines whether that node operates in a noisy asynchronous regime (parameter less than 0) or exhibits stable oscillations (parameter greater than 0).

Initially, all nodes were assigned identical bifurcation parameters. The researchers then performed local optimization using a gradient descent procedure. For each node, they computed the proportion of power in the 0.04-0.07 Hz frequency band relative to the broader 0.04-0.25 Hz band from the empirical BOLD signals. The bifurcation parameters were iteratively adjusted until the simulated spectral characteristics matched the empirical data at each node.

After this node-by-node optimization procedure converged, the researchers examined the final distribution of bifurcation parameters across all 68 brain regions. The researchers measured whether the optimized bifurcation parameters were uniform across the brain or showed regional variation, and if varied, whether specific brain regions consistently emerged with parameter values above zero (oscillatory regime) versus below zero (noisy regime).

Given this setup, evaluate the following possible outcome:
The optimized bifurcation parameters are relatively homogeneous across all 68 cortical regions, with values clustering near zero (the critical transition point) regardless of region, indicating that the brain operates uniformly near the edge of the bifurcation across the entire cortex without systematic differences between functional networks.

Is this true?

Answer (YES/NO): NO